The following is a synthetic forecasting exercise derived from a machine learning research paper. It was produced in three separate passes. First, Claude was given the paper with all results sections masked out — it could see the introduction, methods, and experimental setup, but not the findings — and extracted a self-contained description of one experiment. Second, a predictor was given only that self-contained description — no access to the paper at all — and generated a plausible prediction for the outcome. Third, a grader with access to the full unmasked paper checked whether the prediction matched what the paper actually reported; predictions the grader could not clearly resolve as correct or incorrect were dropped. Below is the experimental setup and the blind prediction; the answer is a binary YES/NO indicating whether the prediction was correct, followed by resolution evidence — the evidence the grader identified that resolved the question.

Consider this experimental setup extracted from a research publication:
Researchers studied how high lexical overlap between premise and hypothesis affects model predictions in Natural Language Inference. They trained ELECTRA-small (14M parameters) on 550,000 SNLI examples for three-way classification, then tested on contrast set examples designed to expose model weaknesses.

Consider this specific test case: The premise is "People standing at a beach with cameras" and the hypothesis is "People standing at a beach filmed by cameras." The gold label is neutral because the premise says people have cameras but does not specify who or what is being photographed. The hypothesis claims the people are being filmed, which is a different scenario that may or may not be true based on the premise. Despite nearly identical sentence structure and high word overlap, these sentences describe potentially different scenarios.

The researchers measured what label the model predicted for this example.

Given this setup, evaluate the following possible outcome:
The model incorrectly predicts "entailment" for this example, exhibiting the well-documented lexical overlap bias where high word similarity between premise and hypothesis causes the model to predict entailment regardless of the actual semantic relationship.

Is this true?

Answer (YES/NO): YES